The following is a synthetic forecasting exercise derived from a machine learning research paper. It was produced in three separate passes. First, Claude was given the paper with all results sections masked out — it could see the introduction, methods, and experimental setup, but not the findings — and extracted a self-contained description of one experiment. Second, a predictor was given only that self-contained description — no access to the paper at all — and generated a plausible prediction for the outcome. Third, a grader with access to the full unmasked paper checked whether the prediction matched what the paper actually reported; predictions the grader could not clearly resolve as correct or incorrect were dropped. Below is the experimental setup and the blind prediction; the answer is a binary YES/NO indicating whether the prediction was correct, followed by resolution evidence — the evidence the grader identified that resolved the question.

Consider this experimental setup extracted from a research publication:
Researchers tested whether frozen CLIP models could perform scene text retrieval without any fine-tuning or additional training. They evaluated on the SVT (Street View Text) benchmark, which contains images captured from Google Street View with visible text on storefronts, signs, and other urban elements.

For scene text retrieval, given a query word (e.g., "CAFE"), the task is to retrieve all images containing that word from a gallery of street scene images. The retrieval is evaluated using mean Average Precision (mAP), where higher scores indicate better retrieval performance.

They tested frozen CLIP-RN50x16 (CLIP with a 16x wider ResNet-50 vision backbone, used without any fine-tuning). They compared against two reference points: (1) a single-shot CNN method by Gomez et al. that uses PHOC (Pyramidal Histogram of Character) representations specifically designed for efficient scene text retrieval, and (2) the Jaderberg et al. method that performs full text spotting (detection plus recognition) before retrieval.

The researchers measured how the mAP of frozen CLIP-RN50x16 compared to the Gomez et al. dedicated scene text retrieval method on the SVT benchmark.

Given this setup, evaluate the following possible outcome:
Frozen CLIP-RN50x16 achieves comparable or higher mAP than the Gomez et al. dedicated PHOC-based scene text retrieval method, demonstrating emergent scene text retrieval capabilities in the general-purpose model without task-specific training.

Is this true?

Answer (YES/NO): NO